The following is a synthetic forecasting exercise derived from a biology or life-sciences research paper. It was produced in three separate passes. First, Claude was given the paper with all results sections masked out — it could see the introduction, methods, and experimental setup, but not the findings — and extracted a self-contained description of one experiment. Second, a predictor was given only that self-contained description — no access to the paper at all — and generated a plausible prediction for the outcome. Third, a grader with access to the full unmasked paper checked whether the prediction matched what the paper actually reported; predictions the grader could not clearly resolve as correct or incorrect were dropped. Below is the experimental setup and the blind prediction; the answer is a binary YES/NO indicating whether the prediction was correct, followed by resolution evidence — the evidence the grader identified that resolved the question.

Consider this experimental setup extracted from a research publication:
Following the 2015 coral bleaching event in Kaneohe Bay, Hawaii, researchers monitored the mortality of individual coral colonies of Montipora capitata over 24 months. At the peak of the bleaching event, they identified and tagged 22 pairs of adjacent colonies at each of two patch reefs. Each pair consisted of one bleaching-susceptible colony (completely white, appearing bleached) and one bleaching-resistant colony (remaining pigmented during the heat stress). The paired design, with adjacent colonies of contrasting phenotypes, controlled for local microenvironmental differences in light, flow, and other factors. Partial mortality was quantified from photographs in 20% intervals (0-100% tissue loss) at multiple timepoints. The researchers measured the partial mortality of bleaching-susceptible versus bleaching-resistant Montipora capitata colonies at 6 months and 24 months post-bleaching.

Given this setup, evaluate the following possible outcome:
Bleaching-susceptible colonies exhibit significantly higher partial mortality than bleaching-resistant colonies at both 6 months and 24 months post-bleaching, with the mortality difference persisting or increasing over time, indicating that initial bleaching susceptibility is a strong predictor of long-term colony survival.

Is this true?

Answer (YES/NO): NO